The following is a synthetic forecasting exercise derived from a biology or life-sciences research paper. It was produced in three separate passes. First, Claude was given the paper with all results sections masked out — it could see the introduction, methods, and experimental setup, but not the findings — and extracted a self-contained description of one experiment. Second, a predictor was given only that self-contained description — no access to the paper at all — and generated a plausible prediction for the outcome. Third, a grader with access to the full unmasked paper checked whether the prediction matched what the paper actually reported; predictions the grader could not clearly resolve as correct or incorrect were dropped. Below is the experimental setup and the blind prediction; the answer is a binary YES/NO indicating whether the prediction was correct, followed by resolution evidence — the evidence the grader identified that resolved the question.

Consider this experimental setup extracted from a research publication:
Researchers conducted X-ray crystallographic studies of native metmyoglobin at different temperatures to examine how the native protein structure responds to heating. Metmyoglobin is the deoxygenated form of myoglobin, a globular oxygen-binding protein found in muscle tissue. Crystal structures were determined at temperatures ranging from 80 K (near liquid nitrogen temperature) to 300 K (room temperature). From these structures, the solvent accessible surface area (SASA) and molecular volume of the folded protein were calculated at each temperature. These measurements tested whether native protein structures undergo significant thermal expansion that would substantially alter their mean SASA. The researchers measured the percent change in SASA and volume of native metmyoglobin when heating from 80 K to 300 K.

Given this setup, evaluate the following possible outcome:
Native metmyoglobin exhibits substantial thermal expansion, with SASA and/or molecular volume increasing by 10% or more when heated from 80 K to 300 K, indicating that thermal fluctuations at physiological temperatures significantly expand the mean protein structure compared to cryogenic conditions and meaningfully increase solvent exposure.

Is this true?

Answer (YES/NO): NO